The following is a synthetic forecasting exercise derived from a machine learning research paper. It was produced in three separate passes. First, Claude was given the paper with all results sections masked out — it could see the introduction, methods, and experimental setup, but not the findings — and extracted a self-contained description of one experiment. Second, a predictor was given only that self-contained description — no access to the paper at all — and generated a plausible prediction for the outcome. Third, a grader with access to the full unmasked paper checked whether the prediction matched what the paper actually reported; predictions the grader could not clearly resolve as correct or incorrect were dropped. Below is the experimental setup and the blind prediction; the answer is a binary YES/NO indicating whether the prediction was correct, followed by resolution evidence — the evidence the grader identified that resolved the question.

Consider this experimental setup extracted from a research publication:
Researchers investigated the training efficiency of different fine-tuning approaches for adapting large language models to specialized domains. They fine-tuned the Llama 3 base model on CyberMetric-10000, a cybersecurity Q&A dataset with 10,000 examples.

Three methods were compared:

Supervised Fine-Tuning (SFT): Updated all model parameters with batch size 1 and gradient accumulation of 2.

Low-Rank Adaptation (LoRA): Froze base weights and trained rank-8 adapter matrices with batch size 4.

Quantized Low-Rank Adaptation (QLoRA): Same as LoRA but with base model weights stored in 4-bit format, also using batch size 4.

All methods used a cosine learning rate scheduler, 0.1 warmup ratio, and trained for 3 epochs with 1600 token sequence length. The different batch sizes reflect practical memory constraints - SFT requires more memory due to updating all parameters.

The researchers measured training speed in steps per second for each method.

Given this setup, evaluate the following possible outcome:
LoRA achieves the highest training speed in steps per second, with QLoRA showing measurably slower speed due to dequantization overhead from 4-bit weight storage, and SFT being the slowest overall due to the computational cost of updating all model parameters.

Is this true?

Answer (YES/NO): NO